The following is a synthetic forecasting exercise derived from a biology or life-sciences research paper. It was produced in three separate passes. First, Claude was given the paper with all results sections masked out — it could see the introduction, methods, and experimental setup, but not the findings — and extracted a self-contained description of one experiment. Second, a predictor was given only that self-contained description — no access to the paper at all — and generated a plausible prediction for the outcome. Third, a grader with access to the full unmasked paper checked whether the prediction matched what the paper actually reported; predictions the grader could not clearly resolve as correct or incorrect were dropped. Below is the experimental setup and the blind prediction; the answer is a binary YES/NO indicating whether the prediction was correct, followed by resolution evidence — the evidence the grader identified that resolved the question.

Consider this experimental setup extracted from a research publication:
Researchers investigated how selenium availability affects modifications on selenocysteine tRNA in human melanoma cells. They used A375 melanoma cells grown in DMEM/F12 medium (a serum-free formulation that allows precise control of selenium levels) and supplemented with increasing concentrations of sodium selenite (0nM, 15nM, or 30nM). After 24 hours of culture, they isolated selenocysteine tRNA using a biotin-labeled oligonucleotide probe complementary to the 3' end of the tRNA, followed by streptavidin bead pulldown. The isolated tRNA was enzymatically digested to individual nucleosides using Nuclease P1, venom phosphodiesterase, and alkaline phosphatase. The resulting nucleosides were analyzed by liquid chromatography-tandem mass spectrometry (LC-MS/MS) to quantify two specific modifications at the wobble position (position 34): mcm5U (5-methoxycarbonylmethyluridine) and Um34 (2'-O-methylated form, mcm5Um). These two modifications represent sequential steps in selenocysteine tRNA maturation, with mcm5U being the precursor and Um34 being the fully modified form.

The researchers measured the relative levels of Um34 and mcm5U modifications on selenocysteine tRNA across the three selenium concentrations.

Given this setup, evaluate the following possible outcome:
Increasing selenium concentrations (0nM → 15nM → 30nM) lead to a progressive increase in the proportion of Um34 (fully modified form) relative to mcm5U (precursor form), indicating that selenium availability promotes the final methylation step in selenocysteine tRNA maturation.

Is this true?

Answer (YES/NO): YES